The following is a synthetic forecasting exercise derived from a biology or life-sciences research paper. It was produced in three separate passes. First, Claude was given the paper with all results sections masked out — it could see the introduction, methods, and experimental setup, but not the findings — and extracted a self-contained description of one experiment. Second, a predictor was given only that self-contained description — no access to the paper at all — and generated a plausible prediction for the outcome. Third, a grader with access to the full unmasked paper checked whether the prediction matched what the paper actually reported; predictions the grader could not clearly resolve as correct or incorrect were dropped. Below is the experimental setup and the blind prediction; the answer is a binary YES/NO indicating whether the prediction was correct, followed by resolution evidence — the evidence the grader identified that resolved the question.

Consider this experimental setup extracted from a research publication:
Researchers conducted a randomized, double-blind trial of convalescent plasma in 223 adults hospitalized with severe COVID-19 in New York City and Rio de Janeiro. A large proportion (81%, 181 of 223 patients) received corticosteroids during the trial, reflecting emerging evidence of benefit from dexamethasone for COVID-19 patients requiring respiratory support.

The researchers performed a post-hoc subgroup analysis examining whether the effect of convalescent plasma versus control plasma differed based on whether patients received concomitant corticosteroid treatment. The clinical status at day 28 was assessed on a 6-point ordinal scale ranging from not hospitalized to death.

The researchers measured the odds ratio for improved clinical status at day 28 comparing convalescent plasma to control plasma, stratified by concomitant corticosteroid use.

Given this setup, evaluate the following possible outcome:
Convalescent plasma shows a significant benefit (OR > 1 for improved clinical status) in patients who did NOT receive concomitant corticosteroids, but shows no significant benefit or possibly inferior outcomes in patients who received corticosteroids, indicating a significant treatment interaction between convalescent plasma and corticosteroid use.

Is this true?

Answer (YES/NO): NO